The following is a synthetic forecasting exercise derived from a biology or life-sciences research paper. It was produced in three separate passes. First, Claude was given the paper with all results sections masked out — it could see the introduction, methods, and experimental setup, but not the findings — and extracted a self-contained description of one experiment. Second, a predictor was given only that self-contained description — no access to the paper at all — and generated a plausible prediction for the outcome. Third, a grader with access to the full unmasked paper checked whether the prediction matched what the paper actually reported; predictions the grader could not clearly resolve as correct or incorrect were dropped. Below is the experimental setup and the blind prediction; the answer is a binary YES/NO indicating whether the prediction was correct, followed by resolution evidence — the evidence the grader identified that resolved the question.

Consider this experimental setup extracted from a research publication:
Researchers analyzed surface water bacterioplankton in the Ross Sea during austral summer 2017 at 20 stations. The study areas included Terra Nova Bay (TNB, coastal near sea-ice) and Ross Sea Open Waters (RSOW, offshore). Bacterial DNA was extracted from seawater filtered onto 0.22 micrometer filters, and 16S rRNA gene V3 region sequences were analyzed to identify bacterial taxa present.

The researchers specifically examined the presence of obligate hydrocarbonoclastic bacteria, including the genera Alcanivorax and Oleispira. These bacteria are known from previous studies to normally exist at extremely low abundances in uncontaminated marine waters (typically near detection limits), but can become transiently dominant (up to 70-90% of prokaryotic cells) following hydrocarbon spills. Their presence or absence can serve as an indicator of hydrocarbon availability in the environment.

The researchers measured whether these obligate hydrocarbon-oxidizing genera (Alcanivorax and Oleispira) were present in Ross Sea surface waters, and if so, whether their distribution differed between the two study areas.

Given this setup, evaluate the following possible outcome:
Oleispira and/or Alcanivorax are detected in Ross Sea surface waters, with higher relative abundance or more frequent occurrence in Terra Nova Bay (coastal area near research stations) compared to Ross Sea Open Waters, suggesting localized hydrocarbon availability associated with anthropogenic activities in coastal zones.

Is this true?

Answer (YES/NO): NO